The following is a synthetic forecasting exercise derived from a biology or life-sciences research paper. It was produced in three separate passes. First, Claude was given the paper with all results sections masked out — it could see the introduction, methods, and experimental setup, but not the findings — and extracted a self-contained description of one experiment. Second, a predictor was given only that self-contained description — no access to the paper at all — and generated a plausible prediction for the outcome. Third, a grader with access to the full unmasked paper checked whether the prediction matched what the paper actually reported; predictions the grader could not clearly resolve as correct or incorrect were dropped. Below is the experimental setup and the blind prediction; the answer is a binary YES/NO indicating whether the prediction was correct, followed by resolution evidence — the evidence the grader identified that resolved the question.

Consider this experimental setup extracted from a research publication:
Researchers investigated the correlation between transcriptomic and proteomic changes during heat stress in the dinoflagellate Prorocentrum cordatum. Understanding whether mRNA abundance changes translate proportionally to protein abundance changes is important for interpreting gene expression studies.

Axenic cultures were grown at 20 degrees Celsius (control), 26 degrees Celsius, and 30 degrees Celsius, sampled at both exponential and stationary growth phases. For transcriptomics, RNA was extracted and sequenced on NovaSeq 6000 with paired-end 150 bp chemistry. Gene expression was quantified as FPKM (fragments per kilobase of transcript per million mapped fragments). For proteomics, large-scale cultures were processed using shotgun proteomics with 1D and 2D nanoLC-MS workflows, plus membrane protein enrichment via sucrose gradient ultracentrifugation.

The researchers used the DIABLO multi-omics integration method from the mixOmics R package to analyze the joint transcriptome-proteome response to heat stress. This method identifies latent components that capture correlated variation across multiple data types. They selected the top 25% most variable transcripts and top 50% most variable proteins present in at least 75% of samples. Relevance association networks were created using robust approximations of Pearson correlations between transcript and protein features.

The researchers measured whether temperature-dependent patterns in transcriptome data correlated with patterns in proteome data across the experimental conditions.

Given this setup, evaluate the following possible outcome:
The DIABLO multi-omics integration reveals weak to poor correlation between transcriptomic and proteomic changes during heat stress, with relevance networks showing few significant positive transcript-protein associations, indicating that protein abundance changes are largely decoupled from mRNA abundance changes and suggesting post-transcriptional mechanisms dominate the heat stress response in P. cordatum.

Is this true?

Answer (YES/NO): NO